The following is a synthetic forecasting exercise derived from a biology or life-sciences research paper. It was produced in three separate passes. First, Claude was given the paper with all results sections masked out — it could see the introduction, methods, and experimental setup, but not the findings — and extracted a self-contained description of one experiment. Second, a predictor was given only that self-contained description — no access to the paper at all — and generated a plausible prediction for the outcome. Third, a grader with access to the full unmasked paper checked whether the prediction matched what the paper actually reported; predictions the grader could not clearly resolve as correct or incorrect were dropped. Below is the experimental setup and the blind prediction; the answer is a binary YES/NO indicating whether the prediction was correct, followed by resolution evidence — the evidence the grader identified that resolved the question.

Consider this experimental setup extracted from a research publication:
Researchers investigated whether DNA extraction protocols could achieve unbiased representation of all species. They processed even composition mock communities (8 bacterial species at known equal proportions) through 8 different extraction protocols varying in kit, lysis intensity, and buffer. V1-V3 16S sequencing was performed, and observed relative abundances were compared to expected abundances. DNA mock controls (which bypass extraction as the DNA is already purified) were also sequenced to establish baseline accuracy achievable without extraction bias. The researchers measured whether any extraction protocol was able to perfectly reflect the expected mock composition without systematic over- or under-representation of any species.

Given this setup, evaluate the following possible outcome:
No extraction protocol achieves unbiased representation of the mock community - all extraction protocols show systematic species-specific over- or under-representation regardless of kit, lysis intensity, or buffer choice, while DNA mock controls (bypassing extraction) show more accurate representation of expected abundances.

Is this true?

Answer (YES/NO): YES